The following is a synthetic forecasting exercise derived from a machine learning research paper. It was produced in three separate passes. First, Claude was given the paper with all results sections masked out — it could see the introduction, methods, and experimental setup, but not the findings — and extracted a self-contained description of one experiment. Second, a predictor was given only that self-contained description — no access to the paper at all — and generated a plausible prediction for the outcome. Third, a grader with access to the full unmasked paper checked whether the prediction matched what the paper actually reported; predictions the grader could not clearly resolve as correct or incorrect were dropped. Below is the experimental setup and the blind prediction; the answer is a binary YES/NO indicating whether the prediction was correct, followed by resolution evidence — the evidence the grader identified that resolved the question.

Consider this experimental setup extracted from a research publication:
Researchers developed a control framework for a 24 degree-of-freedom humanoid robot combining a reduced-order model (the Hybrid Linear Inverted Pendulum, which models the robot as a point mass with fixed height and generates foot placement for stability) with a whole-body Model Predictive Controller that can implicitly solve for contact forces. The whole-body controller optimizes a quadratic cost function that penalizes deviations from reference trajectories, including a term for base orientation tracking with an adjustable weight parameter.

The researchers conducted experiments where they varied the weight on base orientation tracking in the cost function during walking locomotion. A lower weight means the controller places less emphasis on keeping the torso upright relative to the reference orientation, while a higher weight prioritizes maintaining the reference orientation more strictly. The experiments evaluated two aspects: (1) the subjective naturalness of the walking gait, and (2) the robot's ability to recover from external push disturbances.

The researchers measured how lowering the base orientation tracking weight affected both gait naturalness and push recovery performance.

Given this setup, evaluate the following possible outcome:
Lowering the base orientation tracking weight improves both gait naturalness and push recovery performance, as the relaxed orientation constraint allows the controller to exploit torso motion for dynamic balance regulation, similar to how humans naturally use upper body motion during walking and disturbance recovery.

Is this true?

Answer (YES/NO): NO